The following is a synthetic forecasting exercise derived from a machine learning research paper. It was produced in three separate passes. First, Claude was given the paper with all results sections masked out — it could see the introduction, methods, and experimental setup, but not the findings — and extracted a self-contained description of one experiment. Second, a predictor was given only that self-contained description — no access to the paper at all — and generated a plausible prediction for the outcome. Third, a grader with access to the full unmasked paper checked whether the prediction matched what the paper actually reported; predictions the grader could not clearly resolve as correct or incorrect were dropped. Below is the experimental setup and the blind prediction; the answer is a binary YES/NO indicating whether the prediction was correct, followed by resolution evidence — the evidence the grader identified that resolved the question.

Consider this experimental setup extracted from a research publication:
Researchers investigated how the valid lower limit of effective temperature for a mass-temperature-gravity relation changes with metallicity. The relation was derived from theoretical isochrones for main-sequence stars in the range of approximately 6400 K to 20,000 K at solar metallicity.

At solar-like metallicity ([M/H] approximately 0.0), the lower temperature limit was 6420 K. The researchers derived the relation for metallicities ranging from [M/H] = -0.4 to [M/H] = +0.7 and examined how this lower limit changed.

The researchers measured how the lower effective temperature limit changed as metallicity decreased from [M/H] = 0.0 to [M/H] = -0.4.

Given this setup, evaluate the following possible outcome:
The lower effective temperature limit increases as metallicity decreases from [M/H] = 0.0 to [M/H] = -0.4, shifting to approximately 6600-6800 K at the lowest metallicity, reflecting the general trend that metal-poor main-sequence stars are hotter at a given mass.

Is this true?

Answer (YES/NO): NO